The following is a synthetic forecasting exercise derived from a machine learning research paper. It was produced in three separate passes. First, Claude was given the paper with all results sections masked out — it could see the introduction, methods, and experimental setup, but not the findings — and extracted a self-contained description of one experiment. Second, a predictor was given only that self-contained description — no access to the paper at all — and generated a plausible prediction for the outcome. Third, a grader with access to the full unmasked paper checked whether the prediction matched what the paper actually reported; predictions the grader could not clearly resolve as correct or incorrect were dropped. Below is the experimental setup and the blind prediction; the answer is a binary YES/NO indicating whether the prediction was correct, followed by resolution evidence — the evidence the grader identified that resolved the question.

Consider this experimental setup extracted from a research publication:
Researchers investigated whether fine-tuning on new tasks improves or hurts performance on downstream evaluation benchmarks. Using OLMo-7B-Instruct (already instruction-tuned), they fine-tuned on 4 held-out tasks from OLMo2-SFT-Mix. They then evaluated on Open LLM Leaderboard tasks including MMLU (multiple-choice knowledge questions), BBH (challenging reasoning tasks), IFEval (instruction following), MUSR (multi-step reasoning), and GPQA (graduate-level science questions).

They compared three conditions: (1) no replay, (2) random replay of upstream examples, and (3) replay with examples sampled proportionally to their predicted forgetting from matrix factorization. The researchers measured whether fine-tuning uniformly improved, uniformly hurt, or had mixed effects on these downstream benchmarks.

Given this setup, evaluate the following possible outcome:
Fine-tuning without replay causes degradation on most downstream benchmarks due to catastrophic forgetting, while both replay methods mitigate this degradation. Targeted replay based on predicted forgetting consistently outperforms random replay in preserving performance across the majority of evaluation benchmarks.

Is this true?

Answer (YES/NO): NO